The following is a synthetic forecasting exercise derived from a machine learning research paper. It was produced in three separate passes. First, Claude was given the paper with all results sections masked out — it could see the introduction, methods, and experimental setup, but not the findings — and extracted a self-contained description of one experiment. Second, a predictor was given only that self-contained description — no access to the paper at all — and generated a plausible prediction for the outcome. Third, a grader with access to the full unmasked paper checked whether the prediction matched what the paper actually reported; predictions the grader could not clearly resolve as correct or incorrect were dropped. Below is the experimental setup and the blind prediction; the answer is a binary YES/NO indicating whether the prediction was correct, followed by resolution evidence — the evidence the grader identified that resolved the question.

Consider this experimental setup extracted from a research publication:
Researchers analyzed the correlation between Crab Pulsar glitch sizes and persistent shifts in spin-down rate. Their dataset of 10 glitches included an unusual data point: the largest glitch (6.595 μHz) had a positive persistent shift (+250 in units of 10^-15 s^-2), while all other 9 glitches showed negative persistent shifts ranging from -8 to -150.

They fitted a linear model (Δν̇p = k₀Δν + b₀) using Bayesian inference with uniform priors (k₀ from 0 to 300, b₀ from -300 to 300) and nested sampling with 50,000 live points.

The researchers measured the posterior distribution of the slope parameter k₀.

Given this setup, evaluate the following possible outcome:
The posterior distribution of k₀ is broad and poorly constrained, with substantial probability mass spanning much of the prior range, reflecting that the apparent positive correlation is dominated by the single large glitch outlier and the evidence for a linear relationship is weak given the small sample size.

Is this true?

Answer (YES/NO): NO